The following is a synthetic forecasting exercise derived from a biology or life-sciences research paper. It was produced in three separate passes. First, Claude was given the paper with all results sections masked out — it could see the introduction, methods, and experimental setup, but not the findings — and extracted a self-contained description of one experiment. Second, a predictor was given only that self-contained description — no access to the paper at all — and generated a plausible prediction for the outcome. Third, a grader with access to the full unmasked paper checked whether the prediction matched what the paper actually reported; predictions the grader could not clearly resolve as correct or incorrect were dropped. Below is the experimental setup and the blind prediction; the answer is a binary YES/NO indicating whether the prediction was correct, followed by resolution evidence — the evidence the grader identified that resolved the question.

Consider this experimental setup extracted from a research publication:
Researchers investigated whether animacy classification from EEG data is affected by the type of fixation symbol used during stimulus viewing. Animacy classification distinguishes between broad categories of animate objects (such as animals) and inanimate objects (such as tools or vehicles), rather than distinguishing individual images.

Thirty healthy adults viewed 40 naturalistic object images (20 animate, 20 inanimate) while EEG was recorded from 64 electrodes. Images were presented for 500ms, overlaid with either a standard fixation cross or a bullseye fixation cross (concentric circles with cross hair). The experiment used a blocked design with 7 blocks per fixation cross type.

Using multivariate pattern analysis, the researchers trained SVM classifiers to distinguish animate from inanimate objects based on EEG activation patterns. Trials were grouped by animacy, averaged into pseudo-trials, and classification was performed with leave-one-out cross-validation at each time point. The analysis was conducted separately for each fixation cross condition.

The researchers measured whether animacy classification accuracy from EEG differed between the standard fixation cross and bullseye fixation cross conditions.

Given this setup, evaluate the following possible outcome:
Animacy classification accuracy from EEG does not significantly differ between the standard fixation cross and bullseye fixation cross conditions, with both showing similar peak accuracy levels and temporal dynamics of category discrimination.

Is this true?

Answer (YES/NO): YES